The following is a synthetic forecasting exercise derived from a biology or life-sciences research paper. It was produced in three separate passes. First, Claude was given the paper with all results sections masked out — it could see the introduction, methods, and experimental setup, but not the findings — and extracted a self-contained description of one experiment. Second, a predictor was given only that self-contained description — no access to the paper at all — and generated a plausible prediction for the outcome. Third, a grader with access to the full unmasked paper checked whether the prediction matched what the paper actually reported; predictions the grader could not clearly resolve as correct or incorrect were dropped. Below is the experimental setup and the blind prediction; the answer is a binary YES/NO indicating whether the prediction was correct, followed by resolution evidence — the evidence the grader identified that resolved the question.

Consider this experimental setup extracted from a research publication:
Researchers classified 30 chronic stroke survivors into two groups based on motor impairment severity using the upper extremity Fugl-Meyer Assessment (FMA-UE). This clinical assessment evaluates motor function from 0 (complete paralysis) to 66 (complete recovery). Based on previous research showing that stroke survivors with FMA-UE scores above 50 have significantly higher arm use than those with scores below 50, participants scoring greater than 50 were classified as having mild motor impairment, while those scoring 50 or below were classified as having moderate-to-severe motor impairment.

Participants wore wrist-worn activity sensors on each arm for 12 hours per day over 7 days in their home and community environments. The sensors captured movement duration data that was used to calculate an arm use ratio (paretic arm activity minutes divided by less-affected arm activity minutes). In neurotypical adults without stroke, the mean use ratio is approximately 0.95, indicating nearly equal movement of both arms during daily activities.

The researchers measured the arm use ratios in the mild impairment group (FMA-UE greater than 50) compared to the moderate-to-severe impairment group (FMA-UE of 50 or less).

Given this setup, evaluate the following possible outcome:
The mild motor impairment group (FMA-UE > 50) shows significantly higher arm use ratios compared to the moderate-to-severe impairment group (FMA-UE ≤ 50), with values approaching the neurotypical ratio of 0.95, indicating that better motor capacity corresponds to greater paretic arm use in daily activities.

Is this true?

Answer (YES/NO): NO